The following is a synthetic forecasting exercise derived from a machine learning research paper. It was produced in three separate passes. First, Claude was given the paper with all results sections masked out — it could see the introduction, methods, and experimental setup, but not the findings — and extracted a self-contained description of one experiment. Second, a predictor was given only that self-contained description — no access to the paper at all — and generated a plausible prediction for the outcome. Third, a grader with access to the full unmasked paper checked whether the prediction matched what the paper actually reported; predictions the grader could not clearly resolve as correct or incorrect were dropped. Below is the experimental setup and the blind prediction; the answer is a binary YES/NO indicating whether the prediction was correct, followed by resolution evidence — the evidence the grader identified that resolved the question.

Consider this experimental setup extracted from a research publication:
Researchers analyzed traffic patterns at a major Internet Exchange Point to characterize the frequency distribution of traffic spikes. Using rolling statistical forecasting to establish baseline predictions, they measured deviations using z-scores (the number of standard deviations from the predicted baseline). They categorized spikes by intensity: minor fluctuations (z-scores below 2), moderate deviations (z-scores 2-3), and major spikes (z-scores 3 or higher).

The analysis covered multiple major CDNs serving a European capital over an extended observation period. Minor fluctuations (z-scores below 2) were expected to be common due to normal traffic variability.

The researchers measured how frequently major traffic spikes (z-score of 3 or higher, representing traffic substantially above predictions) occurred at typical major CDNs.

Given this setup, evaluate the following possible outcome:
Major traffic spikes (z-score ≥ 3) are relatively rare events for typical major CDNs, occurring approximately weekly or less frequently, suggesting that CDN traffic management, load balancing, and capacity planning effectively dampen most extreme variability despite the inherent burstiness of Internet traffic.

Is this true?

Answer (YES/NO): YES